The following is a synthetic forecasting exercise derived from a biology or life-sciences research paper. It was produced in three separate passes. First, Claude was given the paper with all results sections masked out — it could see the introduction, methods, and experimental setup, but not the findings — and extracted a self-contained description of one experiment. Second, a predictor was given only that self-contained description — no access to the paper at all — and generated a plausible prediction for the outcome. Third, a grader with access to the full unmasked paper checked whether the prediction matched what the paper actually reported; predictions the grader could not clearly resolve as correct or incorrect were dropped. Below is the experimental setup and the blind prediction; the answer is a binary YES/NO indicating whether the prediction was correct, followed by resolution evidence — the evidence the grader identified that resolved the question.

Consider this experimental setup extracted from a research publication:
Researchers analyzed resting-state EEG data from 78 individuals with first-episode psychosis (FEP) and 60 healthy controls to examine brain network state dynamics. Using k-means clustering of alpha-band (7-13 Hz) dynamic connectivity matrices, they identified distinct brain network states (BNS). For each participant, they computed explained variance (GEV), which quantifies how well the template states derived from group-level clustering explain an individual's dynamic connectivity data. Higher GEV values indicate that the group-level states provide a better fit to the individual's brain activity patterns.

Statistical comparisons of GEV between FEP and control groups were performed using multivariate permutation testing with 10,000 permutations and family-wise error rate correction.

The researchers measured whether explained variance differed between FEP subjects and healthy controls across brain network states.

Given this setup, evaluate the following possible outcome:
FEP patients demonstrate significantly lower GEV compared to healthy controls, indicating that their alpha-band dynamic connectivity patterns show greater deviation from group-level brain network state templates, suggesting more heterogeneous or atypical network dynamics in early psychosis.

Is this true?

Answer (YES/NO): NO